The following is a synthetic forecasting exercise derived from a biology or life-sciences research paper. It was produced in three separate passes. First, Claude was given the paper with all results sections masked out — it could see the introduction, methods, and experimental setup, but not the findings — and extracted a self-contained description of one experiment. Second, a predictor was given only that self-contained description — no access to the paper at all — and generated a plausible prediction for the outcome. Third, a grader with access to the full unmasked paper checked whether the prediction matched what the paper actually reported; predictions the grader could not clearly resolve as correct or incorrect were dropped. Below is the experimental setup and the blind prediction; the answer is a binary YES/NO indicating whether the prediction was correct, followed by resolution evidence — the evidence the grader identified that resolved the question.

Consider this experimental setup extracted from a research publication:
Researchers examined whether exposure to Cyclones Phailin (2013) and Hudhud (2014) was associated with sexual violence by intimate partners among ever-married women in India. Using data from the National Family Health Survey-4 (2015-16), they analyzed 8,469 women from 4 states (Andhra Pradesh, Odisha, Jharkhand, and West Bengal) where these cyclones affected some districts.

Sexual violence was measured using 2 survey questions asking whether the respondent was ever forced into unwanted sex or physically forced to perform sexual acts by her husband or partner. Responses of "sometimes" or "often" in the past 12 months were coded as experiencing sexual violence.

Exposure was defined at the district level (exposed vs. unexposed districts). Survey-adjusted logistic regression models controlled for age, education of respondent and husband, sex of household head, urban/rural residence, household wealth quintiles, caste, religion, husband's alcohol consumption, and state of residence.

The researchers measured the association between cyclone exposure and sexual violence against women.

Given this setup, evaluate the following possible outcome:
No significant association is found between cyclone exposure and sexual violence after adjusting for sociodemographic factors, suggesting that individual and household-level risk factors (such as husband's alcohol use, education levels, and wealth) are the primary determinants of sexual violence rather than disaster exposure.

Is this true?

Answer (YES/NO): NO